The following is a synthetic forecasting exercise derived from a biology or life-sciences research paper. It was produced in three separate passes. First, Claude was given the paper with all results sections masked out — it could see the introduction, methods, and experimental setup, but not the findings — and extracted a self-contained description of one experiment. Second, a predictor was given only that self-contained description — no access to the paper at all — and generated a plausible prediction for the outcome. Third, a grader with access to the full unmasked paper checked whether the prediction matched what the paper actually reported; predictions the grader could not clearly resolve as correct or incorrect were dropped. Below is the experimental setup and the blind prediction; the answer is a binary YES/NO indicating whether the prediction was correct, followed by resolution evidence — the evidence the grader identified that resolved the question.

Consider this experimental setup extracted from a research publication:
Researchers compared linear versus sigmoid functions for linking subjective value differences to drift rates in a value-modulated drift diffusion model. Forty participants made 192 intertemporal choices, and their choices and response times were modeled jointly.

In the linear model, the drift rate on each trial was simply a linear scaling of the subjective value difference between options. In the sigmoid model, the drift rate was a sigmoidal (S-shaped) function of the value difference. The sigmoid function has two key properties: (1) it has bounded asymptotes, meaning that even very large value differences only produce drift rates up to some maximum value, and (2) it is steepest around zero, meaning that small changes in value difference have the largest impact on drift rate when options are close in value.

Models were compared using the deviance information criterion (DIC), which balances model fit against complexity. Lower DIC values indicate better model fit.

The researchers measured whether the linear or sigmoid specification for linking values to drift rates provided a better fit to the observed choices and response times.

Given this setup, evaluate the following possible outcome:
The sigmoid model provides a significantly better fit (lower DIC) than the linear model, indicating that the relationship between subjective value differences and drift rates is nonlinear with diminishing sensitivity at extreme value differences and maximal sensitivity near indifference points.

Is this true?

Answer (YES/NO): YES